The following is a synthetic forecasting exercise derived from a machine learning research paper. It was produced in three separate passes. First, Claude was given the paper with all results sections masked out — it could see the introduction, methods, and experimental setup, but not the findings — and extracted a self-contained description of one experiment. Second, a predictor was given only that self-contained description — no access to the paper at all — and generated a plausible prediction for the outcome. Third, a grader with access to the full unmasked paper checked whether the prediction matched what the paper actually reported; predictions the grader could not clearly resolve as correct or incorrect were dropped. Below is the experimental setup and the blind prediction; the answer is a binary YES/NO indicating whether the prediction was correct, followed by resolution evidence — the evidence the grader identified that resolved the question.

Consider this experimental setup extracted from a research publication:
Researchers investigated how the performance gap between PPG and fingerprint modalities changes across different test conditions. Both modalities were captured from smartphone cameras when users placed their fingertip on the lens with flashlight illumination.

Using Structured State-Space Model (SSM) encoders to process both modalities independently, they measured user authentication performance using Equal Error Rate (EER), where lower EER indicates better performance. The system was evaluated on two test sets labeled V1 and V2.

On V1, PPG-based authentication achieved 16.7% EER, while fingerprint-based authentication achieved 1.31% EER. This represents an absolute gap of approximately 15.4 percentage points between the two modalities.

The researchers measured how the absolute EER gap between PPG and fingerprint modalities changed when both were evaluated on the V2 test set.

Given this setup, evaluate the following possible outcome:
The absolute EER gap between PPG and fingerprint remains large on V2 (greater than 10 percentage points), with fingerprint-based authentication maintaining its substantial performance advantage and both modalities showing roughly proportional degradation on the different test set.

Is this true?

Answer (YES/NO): NO